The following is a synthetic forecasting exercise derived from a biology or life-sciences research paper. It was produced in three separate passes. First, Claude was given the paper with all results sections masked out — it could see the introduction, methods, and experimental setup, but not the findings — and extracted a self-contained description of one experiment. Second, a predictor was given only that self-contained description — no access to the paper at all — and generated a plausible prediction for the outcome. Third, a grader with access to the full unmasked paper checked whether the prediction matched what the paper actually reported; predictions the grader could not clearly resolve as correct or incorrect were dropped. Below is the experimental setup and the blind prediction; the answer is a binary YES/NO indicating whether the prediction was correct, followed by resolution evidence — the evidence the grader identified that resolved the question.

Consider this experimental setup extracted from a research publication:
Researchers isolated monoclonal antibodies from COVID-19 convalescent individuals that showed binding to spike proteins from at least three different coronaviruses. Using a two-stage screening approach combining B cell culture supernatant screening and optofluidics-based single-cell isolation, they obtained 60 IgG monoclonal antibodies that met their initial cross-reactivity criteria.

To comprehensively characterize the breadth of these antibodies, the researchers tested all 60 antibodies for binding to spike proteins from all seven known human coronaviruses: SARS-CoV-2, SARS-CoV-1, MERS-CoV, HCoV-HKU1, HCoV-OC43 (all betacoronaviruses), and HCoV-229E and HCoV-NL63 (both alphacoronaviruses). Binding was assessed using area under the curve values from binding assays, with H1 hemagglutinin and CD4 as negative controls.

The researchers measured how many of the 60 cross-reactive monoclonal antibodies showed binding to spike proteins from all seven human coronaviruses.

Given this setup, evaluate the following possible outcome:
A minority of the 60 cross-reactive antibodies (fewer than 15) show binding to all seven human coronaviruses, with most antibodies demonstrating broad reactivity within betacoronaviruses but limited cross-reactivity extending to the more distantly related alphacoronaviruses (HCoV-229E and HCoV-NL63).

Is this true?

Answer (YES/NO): YES